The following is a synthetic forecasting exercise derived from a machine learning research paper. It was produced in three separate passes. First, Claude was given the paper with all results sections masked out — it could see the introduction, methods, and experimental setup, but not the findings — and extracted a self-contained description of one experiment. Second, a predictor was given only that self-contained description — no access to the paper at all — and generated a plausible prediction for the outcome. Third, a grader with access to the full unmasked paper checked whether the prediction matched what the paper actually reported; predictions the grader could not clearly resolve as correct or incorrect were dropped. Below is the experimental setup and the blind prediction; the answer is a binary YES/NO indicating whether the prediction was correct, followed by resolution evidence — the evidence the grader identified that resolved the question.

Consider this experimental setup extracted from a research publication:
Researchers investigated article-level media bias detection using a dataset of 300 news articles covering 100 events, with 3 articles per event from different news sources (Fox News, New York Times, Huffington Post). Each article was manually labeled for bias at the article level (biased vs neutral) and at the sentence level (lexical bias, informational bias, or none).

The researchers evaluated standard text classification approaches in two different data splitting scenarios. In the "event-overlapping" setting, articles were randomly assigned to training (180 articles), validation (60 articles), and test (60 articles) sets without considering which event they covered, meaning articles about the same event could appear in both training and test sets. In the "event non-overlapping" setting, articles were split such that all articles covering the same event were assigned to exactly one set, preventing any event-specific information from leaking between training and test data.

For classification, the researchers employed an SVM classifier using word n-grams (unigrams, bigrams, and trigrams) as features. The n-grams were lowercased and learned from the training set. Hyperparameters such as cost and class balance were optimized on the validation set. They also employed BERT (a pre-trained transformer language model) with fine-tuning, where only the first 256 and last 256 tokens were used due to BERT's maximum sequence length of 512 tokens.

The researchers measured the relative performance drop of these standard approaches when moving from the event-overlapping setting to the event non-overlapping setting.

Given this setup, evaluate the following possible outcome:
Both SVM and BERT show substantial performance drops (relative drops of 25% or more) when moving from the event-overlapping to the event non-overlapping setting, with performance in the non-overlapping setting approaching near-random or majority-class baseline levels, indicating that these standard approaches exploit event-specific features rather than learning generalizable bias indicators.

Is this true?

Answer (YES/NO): NO